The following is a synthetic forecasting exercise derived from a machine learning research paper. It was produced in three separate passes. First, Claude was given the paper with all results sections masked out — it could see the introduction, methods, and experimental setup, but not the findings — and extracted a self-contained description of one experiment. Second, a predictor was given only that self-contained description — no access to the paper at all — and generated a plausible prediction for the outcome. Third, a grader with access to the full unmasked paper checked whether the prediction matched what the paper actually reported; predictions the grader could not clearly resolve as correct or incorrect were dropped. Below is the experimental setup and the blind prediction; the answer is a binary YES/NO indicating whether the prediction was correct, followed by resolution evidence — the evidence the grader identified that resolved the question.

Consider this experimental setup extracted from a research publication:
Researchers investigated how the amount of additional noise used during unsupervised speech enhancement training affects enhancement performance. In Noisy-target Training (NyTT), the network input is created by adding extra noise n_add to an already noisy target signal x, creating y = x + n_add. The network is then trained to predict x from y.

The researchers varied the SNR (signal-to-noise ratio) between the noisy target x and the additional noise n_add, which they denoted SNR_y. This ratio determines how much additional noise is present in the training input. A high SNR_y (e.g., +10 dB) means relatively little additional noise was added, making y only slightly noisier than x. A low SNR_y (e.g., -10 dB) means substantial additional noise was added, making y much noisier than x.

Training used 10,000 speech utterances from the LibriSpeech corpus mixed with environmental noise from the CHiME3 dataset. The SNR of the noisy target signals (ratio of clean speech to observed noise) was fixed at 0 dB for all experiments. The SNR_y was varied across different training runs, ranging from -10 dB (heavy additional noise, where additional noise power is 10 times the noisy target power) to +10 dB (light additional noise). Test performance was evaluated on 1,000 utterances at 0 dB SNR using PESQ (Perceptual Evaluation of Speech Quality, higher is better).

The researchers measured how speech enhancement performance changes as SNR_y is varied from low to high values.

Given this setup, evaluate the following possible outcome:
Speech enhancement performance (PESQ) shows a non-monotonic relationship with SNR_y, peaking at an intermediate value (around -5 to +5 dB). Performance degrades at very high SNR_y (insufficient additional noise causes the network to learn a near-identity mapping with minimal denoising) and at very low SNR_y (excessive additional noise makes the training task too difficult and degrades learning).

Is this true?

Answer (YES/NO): YES